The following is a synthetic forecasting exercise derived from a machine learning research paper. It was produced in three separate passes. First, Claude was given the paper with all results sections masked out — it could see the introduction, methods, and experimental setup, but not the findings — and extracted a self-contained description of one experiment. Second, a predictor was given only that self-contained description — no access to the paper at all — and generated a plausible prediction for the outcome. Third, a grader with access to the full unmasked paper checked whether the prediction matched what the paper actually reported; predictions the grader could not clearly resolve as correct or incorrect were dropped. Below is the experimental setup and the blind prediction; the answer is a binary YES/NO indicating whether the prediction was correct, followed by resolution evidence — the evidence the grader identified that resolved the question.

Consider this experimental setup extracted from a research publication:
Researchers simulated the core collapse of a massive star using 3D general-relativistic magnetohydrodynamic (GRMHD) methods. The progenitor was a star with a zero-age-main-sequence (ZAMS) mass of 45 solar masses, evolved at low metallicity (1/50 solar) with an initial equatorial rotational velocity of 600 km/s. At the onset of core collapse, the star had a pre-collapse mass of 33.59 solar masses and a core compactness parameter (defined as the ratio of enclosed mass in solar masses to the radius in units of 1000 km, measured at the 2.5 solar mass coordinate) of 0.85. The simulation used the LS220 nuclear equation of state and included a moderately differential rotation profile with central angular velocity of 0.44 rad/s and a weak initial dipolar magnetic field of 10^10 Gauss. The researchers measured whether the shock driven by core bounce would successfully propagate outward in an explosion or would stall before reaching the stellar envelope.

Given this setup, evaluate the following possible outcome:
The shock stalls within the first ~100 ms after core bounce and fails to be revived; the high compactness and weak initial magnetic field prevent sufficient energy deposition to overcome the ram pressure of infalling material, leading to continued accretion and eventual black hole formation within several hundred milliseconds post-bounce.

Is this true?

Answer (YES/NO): YES